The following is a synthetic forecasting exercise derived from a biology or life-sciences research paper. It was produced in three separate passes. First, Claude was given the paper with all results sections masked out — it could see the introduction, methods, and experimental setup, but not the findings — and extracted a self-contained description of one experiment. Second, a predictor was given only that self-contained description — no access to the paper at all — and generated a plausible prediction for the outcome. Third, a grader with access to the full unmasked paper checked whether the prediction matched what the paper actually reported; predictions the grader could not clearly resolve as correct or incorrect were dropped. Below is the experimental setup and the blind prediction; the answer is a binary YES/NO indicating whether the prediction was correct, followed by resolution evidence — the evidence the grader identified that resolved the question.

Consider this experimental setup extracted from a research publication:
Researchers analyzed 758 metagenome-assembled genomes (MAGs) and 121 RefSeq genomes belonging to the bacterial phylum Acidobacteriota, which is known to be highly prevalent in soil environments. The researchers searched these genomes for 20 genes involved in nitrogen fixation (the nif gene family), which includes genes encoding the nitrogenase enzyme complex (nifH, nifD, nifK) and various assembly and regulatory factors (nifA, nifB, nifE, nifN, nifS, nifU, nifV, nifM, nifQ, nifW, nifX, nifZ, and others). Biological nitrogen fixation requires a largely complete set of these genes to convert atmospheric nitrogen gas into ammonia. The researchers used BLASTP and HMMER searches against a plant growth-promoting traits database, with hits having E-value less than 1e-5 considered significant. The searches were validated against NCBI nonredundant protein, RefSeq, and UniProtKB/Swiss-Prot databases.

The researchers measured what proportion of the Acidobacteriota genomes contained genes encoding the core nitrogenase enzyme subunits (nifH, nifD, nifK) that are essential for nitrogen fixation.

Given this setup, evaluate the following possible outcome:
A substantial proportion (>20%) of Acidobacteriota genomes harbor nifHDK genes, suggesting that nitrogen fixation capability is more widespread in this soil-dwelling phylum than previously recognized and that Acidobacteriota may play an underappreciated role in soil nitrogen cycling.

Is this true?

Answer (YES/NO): NO